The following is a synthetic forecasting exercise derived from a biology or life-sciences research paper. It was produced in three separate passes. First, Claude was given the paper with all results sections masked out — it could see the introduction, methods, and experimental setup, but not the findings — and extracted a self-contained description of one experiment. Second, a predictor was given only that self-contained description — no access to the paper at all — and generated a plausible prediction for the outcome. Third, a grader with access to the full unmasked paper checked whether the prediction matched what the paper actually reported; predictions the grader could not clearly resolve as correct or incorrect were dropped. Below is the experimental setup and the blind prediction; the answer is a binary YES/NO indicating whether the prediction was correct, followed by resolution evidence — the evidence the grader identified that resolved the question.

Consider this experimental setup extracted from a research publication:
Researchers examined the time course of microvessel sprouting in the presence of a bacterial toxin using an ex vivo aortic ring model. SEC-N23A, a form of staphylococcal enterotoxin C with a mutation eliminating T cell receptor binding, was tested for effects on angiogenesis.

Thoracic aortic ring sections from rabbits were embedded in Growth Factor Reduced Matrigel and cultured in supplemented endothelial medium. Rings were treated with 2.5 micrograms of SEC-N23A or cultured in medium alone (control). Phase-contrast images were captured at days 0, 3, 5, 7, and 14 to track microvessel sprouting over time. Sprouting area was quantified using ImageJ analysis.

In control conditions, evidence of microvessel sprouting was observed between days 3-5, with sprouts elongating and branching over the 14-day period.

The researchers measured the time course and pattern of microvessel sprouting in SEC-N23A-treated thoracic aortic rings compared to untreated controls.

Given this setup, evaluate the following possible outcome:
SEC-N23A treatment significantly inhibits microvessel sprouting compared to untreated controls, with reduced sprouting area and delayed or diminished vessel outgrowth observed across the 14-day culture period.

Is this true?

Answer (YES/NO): YES